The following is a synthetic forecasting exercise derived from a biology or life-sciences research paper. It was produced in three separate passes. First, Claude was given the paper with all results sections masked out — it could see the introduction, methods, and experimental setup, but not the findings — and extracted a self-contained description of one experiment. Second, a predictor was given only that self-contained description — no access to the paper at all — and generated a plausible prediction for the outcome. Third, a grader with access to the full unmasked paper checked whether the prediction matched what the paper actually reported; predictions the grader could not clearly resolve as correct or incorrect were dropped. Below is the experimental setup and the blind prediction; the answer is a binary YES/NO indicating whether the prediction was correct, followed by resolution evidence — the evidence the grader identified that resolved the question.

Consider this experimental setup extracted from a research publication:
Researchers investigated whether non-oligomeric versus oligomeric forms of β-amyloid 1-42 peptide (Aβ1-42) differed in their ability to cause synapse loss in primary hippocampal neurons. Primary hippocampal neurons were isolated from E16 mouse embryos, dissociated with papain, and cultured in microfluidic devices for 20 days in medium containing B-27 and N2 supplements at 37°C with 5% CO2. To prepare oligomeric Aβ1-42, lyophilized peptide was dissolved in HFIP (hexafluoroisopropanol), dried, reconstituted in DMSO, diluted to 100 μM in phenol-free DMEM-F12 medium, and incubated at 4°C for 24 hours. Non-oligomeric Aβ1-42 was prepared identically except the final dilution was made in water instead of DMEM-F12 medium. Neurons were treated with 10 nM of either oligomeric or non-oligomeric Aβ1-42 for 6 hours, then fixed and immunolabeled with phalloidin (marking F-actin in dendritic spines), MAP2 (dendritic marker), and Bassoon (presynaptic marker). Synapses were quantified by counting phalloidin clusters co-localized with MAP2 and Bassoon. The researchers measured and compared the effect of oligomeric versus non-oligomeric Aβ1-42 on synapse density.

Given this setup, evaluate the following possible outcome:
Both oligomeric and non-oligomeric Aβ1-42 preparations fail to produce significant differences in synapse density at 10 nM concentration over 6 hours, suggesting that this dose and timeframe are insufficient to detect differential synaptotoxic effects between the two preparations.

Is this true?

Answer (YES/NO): NO